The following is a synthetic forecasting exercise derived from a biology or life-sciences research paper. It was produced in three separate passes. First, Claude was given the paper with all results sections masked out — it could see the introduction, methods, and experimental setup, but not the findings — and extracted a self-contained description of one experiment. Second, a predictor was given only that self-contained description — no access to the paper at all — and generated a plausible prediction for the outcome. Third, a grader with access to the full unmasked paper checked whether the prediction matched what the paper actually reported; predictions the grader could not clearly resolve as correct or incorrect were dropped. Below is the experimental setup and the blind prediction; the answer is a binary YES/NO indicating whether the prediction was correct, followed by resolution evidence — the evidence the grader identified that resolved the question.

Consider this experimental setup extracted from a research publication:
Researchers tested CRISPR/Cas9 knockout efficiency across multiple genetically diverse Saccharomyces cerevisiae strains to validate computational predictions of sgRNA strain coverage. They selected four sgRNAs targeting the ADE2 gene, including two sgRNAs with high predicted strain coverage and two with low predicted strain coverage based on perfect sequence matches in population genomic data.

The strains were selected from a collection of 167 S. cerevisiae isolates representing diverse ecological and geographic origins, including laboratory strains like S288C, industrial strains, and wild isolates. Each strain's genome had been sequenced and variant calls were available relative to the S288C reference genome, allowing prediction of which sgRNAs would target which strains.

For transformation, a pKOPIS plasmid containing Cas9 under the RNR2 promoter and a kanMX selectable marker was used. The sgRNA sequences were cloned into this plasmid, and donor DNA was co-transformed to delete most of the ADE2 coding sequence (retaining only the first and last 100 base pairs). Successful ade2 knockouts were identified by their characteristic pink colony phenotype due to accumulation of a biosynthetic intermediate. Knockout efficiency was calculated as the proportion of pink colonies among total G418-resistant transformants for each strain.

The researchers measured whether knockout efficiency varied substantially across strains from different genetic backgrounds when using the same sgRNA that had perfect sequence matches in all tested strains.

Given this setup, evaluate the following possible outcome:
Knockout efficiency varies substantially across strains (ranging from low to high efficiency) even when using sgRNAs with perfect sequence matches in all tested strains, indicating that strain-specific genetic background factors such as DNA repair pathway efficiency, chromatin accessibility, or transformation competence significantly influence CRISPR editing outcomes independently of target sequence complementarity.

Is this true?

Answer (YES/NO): YES